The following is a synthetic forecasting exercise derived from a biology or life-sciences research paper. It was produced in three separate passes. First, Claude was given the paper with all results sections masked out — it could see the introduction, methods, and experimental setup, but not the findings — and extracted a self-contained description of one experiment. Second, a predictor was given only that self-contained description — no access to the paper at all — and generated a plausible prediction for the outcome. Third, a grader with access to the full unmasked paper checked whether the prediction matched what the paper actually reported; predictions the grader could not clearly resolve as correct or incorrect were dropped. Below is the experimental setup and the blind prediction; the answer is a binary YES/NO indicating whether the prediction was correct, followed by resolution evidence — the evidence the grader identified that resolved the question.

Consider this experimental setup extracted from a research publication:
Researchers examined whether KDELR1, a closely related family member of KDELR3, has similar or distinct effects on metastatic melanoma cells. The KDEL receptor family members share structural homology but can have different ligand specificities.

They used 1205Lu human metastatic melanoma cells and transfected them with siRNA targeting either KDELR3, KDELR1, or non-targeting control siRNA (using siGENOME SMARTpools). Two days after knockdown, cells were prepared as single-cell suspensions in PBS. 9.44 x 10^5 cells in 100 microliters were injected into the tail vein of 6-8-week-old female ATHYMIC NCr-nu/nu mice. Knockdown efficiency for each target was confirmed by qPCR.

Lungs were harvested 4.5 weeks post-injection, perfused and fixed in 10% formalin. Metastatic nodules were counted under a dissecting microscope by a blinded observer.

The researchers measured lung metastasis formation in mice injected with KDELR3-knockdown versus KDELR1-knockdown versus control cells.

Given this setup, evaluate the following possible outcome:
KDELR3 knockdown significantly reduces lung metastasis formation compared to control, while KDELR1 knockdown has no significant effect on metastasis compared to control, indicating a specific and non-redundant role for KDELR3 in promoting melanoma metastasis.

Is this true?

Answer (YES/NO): NO